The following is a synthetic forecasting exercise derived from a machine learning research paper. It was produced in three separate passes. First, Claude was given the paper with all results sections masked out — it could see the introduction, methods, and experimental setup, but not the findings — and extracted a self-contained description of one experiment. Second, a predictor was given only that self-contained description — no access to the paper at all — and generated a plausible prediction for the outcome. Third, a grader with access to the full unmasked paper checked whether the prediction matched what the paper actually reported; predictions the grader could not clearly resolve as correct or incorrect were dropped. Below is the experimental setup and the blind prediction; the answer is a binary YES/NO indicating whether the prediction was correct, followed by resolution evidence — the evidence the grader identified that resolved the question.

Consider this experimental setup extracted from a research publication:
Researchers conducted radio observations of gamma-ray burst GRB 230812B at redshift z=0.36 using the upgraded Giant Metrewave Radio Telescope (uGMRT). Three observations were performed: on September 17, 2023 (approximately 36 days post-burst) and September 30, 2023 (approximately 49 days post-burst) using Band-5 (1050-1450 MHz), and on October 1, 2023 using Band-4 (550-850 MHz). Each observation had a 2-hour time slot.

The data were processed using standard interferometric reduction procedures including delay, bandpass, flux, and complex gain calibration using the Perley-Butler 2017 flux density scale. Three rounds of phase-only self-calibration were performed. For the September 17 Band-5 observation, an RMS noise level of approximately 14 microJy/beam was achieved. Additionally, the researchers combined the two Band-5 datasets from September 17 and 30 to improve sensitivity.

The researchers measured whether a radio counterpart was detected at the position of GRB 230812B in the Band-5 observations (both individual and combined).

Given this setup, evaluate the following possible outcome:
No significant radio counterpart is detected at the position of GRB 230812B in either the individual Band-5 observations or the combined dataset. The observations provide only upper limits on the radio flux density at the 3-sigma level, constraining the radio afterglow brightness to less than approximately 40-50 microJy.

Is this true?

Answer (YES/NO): YES